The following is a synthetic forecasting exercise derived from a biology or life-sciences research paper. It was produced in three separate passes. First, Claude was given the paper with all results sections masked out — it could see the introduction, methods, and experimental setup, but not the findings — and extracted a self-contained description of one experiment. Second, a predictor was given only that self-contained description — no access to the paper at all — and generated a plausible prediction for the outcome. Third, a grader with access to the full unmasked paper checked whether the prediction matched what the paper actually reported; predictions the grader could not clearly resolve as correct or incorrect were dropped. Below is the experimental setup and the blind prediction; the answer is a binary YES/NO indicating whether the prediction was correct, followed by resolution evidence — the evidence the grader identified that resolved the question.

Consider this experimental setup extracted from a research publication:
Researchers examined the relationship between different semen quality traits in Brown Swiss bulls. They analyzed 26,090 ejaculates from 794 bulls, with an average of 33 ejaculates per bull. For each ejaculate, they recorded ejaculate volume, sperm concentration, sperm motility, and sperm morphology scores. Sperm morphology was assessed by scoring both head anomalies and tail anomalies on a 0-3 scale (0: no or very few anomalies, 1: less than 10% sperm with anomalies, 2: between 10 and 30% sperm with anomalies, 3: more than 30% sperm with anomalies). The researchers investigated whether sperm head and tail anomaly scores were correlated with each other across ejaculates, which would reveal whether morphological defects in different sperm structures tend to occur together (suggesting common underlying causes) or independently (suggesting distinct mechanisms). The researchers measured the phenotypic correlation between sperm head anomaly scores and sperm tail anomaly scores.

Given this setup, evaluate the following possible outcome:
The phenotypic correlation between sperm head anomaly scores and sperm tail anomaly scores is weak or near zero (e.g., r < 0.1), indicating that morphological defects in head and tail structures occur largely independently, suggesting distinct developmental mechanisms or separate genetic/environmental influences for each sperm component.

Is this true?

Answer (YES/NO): NO